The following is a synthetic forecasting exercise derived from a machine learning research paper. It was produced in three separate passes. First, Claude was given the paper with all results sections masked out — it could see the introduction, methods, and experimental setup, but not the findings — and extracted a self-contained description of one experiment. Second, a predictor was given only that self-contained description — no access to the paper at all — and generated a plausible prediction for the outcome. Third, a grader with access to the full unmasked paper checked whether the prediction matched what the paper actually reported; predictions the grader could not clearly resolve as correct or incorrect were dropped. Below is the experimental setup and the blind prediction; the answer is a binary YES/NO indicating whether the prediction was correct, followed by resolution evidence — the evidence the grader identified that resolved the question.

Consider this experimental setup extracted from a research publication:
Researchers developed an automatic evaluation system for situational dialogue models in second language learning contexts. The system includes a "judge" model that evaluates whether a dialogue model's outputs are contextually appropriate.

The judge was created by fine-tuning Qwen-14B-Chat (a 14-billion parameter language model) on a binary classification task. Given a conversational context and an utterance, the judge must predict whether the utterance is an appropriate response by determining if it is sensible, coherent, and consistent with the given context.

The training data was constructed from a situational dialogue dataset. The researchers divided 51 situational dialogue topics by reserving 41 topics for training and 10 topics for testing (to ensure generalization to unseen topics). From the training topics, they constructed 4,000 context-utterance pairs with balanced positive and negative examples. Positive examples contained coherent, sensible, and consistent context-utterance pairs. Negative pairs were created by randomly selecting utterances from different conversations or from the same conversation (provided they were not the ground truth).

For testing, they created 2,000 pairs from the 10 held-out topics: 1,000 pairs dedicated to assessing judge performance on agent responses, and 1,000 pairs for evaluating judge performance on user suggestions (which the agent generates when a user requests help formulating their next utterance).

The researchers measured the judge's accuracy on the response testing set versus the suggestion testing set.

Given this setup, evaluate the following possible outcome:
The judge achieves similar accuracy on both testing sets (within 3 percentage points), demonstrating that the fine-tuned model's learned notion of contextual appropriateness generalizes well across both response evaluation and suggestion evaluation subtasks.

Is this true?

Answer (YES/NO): YES